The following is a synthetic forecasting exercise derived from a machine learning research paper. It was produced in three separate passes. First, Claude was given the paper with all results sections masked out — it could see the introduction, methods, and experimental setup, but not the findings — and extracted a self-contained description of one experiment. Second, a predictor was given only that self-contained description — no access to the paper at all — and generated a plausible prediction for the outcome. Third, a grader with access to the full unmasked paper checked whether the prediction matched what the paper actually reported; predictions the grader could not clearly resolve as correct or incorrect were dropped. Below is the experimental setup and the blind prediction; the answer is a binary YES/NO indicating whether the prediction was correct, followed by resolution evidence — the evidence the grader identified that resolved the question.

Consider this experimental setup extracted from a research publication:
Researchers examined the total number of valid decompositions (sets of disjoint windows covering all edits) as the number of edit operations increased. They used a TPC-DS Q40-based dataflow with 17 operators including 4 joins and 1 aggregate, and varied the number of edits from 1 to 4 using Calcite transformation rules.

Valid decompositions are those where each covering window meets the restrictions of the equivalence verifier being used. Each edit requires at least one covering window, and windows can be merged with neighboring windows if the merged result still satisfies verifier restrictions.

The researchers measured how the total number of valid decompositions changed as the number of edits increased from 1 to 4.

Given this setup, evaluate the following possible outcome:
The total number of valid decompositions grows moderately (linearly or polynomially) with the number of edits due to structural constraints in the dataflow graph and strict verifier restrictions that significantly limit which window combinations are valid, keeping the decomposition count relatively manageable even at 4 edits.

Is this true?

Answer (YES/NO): NO